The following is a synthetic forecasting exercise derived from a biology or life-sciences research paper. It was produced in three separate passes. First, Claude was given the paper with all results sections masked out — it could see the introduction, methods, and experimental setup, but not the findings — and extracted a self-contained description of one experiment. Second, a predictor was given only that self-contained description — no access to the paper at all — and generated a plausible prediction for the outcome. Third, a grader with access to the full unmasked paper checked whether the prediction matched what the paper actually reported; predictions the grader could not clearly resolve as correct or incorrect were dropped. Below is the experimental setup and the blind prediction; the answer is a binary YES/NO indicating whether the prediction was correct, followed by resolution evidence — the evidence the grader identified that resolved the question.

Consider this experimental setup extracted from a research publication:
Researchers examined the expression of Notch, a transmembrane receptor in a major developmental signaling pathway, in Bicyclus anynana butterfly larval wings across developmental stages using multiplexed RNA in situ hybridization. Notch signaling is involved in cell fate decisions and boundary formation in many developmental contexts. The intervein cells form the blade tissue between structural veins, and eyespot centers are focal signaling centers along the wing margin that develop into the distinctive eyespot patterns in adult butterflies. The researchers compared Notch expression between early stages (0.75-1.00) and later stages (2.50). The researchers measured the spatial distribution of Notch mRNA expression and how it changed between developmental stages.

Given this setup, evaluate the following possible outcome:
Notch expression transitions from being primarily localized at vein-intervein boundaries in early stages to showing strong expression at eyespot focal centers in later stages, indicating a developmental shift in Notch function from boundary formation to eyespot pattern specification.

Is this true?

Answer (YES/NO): NO